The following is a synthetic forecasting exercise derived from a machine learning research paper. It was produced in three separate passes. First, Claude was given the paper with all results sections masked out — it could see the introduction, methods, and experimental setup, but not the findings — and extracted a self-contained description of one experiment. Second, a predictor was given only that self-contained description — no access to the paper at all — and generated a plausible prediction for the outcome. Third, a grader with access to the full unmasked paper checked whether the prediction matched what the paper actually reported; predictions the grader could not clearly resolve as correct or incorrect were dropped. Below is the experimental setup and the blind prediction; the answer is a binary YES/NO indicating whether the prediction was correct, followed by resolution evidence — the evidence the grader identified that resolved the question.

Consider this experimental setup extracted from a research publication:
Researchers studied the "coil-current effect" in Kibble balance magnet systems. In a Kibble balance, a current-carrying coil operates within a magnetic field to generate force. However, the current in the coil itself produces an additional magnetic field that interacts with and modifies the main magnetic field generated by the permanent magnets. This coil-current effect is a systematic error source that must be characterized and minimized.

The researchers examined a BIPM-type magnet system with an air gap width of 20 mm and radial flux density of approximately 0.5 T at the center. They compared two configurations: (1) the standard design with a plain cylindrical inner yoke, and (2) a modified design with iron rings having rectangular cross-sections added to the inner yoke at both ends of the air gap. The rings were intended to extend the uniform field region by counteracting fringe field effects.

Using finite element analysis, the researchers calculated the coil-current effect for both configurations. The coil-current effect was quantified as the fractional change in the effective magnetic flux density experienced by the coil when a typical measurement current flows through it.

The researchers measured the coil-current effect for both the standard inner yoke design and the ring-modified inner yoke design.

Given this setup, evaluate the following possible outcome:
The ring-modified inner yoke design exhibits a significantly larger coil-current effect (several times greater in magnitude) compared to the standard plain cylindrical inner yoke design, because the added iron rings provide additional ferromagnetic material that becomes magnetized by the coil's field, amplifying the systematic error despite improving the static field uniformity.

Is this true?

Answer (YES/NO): NO